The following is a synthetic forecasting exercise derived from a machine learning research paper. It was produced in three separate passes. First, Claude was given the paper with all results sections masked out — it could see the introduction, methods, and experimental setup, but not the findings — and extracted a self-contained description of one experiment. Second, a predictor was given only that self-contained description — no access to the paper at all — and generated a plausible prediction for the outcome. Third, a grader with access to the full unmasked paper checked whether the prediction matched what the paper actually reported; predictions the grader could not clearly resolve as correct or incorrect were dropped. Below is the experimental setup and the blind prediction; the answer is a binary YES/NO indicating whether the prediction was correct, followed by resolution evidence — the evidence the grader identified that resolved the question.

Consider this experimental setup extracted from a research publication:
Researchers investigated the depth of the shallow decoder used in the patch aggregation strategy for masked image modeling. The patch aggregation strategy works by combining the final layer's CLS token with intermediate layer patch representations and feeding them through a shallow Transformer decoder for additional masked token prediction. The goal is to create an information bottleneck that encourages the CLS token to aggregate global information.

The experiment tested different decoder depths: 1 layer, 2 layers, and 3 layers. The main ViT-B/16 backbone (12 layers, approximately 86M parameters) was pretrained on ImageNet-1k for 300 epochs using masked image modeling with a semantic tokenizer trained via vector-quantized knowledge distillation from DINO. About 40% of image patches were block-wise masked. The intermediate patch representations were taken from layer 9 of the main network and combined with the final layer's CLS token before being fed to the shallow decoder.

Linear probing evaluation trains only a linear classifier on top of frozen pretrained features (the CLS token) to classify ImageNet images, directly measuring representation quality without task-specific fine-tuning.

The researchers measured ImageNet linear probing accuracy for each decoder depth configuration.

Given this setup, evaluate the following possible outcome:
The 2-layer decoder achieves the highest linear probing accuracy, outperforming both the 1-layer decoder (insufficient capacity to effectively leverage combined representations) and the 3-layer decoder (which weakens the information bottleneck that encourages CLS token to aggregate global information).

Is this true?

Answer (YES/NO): YES